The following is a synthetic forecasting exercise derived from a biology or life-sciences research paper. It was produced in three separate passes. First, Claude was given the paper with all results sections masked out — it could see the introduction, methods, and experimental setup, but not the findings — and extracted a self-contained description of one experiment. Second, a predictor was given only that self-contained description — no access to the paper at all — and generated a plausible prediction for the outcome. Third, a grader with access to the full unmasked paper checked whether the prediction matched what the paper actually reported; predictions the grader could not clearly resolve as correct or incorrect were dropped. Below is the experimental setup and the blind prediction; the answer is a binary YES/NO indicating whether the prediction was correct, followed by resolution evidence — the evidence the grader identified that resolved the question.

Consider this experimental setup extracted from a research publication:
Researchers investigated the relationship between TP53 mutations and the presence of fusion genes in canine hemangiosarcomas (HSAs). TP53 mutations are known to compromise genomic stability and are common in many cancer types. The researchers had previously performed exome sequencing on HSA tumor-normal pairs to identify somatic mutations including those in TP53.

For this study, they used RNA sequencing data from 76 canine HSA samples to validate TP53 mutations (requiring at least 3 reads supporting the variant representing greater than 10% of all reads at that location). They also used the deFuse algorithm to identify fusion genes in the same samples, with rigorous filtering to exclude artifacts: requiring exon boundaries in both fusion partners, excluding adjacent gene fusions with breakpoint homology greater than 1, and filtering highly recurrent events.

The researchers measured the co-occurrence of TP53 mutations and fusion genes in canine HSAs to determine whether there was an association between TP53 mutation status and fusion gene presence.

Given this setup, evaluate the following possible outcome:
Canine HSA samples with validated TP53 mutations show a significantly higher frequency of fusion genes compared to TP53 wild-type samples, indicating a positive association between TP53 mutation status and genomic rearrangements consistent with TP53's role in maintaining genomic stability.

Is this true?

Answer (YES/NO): YES